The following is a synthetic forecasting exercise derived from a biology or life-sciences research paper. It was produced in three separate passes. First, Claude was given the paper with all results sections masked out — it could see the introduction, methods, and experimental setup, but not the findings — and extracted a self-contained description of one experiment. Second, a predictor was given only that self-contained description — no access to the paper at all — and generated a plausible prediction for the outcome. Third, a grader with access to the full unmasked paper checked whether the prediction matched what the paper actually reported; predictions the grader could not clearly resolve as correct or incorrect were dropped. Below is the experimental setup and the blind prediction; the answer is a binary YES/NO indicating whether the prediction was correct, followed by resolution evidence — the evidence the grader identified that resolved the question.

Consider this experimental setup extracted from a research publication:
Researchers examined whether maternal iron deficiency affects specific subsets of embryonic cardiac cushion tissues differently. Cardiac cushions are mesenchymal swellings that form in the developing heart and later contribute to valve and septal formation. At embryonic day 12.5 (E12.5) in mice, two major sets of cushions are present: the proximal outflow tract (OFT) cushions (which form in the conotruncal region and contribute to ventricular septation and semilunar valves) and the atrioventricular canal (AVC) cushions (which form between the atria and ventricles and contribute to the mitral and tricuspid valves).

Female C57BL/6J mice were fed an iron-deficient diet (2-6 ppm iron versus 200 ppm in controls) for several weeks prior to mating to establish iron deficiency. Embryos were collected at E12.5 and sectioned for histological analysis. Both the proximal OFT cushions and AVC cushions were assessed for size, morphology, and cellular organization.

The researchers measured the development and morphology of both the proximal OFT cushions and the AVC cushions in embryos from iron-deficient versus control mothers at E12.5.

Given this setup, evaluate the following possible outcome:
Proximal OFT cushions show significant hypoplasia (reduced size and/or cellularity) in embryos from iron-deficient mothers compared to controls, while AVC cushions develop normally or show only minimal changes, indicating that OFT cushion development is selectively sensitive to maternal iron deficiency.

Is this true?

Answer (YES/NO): NO